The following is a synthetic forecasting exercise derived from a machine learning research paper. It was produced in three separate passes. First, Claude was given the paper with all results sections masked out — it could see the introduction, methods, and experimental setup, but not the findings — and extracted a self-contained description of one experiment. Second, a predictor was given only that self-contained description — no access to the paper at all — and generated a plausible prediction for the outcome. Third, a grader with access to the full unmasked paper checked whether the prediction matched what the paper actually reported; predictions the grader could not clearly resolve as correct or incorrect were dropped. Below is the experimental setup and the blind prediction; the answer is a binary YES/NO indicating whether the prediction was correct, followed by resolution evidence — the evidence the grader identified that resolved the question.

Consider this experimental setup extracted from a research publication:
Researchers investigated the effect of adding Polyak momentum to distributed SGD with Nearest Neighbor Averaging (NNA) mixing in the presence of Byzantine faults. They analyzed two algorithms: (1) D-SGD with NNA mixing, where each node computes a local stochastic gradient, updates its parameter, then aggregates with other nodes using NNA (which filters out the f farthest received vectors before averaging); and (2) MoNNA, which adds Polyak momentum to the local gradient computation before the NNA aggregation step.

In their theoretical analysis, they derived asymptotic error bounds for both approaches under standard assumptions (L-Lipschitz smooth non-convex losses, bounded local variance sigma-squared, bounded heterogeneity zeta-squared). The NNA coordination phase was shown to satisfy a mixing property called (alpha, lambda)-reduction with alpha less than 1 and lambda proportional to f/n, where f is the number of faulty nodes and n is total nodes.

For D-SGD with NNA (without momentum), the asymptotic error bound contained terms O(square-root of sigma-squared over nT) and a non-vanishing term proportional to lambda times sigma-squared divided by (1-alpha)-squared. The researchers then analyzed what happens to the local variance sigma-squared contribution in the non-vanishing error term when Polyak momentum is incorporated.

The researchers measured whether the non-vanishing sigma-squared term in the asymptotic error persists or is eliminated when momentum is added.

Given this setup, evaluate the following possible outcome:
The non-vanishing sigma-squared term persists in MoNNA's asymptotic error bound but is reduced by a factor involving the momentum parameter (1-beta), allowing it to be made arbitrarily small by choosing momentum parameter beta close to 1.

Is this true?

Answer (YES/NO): NO